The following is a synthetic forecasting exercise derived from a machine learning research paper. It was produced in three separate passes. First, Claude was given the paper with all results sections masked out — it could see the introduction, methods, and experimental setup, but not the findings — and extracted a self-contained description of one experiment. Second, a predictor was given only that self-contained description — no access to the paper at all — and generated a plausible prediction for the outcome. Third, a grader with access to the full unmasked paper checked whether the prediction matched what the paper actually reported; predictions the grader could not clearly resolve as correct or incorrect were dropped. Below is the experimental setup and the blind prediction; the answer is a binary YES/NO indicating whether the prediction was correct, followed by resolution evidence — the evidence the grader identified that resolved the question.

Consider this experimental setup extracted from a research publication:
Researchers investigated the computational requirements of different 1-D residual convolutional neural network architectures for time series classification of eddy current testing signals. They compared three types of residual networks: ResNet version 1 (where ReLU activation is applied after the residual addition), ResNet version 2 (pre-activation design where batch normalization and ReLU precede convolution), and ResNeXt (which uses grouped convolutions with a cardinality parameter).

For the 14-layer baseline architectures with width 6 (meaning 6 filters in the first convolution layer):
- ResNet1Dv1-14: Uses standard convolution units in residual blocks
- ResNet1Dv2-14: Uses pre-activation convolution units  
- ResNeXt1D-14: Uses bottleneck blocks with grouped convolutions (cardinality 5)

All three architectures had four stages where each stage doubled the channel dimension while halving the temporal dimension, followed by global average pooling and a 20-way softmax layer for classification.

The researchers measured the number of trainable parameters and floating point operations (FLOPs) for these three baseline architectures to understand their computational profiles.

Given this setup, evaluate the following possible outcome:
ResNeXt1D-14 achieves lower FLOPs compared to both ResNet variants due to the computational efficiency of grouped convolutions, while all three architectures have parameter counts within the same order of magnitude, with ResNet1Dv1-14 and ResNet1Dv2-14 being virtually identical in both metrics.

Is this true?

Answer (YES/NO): NO